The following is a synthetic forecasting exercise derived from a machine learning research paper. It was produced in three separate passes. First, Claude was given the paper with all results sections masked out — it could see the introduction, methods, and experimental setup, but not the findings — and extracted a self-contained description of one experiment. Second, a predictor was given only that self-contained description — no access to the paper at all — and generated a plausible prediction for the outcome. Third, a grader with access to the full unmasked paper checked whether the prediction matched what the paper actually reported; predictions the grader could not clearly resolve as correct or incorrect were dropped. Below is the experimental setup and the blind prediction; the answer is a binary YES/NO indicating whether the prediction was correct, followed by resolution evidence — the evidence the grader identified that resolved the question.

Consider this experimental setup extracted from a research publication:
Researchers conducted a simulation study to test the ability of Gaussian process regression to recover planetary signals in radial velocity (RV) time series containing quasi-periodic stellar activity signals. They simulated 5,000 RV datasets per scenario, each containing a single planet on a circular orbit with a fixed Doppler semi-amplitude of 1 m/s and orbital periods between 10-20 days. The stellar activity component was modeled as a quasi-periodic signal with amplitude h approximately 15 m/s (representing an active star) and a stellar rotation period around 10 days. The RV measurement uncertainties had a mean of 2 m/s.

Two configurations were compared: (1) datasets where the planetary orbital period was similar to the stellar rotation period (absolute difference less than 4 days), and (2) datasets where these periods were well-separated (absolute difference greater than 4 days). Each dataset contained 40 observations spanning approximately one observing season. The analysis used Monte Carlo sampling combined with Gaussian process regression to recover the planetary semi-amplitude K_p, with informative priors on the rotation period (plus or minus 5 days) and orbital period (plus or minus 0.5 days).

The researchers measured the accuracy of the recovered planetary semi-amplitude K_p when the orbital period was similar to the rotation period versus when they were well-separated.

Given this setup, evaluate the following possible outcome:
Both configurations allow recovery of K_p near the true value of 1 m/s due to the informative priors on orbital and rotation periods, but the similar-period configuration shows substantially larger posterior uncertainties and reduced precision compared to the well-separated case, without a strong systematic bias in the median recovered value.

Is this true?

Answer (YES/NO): NO